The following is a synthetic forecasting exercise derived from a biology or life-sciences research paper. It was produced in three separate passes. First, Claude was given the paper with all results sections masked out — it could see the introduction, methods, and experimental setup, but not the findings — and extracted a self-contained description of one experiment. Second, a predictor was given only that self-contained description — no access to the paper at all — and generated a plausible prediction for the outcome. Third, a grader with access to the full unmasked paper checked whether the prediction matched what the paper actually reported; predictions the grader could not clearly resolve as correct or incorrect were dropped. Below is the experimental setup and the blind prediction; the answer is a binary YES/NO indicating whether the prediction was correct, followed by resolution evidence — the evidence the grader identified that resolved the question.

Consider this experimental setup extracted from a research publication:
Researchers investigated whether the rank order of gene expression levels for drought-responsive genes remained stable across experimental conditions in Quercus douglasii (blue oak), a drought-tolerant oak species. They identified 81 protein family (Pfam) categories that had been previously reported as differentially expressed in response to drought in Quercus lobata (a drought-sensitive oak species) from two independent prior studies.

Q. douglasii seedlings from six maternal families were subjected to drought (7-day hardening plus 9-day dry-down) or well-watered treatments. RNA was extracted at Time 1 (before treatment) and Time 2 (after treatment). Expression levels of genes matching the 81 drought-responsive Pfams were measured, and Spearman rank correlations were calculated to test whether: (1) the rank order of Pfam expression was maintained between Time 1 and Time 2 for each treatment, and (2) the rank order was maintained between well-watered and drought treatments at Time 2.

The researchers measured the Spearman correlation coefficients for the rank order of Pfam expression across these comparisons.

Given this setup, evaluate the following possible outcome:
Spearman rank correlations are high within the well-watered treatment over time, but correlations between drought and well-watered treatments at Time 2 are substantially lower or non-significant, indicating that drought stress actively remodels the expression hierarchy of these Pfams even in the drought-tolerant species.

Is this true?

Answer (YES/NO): NO